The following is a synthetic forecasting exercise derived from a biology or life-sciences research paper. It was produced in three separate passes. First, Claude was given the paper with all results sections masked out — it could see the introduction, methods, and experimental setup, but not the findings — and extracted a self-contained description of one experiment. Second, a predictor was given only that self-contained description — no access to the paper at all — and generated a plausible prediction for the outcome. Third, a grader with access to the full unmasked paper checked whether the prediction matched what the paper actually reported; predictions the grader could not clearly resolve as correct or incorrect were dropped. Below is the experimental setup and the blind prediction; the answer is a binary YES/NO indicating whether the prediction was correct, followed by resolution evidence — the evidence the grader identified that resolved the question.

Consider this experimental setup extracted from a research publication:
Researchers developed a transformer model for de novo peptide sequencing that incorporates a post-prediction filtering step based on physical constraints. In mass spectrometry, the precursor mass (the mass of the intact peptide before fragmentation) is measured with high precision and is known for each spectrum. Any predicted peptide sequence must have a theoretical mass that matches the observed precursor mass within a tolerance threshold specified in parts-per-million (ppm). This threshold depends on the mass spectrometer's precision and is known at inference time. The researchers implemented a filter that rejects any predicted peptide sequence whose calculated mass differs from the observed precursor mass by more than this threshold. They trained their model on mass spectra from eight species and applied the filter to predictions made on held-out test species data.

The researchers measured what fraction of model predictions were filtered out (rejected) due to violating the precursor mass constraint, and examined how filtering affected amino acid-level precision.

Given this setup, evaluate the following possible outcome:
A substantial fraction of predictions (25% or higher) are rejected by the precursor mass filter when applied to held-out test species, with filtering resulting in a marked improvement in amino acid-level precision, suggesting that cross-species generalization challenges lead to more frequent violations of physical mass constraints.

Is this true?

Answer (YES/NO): YES